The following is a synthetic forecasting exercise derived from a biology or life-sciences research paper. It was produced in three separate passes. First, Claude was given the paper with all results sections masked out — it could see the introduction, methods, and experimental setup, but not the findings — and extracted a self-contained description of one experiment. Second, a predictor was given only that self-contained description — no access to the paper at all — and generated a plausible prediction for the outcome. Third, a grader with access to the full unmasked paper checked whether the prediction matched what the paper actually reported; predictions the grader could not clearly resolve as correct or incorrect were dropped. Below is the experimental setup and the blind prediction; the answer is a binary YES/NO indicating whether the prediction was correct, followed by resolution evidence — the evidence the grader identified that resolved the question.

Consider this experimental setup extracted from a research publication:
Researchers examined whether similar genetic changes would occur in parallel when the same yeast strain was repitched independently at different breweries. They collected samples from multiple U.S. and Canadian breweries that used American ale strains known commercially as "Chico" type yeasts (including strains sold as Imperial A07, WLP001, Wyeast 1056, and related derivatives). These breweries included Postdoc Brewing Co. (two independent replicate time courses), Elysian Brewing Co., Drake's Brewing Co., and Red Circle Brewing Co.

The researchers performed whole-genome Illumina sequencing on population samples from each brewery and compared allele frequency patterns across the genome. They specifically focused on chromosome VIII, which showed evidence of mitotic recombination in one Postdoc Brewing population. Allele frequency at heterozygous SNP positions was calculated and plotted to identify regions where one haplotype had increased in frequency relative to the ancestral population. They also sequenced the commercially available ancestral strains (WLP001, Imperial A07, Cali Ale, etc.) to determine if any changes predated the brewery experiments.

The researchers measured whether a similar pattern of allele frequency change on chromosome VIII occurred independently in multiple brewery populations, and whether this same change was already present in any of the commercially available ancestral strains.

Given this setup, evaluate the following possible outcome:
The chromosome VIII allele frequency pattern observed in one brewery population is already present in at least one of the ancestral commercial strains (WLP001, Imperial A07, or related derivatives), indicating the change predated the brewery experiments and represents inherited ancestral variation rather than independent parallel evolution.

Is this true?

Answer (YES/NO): YES